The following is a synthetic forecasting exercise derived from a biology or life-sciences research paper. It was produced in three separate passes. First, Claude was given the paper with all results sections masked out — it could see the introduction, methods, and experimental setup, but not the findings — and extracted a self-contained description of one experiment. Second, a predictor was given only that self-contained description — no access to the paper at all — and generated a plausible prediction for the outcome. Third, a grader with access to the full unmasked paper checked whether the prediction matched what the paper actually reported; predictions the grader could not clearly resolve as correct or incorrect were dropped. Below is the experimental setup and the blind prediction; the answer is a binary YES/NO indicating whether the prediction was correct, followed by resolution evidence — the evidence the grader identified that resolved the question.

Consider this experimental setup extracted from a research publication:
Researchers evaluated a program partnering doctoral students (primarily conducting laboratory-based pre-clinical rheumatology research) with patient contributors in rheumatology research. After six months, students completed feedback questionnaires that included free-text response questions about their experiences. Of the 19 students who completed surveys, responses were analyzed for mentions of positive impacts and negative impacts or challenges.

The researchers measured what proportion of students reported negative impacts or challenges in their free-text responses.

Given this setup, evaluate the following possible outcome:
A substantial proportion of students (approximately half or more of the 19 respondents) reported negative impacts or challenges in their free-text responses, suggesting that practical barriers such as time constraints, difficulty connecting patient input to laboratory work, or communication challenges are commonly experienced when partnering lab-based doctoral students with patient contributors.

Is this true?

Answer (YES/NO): NO